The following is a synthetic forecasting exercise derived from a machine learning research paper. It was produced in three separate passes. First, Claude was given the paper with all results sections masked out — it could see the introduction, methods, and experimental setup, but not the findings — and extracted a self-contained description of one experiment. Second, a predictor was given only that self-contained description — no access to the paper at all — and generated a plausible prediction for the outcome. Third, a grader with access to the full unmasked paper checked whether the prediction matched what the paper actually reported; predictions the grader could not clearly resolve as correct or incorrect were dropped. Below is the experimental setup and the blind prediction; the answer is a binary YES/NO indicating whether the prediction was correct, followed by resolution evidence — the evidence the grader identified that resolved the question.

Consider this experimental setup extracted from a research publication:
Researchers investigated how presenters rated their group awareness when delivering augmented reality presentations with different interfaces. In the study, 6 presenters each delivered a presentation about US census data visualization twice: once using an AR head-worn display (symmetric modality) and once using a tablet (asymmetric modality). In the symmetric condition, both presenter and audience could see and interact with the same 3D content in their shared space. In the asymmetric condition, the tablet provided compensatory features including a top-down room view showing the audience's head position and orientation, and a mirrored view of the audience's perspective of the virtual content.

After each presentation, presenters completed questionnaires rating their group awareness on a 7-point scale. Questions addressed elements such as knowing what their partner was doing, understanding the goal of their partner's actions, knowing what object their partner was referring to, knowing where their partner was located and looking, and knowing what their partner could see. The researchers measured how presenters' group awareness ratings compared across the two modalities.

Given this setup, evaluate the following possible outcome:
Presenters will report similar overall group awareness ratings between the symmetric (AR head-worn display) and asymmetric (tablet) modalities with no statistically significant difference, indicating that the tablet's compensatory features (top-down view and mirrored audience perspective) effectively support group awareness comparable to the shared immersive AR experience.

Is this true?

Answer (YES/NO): NO